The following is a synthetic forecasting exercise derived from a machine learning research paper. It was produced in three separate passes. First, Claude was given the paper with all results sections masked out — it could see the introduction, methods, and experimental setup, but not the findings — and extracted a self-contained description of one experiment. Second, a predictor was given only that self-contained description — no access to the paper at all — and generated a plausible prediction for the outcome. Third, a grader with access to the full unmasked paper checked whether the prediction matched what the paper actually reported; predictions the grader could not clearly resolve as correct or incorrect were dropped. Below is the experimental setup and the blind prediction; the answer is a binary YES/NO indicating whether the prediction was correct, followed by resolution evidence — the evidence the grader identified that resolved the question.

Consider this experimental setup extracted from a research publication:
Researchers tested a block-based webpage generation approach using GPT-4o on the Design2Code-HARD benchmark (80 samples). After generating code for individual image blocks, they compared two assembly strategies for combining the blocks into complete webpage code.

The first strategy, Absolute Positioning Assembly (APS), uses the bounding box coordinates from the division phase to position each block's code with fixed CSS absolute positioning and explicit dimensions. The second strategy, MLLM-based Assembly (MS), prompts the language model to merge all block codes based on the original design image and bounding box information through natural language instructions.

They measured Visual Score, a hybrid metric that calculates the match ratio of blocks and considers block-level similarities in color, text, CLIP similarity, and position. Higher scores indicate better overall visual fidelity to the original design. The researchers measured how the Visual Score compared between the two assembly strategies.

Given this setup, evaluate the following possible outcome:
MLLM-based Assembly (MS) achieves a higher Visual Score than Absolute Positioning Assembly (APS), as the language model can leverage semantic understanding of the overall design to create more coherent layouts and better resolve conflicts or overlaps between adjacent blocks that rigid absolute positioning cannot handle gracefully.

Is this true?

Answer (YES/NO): YES